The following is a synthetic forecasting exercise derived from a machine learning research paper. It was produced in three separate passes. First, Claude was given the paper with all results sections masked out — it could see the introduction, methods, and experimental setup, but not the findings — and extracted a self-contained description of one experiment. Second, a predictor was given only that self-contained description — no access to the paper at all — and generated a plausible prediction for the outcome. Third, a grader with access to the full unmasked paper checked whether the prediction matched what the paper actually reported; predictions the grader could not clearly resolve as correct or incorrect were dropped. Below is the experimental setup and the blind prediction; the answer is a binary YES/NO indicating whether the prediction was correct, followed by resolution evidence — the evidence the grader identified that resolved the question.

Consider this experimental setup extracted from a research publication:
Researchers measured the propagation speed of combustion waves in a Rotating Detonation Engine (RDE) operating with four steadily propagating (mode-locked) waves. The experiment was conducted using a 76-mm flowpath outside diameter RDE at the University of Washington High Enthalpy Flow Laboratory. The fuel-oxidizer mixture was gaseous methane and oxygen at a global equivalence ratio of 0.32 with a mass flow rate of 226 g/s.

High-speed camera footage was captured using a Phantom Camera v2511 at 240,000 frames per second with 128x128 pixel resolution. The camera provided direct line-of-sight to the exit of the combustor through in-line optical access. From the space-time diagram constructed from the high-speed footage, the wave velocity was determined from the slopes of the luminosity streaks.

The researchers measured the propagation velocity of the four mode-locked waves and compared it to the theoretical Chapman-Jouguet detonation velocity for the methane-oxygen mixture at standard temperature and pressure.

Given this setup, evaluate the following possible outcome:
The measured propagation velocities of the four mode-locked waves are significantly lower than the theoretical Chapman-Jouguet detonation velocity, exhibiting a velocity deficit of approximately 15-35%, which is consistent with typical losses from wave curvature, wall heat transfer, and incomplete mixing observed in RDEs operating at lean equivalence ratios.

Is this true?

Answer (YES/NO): YES